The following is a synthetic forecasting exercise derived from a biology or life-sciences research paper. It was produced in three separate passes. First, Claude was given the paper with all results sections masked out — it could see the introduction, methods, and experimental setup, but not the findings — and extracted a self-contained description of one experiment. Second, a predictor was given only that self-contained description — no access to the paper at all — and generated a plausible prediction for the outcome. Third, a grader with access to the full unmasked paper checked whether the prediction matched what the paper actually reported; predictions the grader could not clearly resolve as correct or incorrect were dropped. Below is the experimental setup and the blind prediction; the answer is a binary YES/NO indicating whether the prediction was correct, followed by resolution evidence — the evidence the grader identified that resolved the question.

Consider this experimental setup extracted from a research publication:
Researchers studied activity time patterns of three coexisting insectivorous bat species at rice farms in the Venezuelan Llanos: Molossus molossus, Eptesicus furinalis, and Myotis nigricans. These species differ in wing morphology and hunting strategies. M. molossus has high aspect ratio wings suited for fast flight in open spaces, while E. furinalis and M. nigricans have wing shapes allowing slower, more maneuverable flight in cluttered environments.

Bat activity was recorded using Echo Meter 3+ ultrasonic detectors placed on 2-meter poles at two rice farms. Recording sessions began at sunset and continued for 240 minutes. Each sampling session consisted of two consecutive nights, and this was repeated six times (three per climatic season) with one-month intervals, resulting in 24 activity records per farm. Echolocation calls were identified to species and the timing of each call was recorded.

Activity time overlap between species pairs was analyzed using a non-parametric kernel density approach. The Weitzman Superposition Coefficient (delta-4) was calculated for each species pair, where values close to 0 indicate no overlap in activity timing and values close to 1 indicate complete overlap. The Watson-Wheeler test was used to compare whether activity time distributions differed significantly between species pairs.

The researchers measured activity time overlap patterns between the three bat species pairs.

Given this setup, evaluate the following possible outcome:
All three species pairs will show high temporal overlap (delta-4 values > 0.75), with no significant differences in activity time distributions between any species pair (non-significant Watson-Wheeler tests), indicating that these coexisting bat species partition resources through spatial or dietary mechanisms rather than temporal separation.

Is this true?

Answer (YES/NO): NO